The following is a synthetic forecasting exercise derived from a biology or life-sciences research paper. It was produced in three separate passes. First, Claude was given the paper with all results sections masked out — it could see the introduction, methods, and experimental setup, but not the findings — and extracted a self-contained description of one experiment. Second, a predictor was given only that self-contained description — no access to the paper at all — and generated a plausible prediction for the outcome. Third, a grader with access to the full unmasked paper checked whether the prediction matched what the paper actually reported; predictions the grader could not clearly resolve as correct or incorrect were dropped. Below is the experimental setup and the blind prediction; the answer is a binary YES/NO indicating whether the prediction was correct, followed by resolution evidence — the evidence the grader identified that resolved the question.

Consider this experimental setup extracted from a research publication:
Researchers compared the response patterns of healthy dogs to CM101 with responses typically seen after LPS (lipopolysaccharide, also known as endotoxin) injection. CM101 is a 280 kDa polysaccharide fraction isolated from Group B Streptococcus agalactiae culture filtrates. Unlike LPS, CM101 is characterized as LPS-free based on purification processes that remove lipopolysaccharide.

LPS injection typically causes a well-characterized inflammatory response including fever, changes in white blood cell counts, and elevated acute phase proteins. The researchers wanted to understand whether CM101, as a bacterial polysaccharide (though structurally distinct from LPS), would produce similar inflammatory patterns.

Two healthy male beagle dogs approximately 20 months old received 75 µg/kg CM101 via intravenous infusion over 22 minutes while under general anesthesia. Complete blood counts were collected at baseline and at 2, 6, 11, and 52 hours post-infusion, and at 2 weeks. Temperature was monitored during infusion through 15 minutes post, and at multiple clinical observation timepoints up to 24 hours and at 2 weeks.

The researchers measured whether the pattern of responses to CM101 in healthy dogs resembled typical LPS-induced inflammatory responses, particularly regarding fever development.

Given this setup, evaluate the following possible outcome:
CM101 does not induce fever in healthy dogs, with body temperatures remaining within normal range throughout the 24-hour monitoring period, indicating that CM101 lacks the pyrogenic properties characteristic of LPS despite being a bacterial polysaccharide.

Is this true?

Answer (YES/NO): YES